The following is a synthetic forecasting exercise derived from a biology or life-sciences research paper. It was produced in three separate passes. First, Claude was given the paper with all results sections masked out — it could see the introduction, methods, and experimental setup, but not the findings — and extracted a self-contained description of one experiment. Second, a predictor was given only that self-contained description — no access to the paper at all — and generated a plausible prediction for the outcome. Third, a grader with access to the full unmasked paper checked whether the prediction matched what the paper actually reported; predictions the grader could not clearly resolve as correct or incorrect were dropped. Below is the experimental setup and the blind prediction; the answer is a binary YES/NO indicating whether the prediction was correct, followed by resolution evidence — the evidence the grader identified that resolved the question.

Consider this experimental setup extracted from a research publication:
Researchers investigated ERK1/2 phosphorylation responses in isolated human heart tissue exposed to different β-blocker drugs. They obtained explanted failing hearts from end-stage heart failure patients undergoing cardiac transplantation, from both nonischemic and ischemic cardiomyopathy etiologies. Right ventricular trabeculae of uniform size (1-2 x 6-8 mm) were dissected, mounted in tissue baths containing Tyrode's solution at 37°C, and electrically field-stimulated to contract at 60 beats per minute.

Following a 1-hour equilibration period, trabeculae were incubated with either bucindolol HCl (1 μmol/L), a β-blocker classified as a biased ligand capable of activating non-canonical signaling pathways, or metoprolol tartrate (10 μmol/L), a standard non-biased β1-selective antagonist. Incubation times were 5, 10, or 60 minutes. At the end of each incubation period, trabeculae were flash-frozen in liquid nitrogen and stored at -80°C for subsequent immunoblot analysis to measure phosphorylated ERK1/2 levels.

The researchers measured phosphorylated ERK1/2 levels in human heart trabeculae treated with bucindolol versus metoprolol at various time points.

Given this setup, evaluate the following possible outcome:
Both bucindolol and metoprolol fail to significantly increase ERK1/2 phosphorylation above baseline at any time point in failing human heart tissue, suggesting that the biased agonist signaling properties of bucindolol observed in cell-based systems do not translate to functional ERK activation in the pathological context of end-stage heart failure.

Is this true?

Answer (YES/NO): NO